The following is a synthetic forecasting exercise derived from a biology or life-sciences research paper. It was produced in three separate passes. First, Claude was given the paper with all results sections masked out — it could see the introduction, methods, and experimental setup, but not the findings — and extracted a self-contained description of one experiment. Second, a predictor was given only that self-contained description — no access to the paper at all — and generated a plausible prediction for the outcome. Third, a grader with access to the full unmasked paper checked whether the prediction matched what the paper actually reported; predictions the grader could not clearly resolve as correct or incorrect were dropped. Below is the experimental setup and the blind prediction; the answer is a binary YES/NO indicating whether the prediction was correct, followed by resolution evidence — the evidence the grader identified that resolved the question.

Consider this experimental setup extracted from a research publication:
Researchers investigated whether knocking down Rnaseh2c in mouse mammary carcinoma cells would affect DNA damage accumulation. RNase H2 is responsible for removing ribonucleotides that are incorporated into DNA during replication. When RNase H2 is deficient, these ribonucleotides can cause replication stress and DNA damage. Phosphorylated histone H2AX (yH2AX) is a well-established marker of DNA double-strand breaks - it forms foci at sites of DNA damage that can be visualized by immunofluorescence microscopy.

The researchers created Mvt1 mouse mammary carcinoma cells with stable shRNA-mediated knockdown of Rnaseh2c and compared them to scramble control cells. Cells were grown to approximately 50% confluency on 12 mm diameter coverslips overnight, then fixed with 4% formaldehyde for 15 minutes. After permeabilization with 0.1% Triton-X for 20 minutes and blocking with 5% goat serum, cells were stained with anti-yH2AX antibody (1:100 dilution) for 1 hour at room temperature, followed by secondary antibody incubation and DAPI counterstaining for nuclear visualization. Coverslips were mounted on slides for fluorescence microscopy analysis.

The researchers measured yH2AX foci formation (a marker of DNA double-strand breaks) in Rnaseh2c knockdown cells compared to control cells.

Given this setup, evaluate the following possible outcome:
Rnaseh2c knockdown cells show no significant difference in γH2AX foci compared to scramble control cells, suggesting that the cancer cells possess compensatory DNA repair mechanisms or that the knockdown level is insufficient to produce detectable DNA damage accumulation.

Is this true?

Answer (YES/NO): YES